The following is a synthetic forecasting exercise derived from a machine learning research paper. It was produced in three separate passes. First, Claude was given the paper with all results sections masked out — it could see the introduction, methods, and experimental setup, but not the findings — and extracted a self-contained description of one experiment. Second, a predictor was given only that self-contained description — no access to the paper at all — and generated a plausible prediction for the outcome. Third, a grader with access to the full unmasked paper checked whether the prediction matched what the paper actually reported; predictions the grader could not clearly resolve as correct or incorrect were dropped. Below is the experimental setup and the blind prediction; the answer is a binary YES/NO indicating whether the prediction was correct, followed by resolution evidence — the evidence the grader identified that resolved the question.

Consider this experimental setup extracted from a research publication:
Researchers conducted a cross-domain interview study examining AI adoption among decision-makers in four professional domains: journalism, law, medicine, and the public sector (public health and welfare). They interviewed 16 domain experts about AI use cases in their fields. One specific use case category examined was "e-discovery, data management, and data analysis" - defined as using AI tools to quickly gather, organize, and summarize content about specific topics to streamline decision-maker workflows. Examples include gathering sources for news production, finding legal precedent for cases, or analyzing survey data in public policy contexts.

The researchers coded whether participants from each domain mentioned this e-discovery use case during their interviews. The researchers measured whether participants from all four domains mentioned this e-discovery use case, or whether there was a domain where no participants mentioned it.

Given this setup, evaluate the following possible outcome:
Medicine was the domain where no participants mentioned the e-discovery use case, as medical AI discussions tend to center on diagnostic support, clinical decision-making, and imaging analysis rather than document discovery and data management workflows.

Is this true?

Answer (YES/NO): YES